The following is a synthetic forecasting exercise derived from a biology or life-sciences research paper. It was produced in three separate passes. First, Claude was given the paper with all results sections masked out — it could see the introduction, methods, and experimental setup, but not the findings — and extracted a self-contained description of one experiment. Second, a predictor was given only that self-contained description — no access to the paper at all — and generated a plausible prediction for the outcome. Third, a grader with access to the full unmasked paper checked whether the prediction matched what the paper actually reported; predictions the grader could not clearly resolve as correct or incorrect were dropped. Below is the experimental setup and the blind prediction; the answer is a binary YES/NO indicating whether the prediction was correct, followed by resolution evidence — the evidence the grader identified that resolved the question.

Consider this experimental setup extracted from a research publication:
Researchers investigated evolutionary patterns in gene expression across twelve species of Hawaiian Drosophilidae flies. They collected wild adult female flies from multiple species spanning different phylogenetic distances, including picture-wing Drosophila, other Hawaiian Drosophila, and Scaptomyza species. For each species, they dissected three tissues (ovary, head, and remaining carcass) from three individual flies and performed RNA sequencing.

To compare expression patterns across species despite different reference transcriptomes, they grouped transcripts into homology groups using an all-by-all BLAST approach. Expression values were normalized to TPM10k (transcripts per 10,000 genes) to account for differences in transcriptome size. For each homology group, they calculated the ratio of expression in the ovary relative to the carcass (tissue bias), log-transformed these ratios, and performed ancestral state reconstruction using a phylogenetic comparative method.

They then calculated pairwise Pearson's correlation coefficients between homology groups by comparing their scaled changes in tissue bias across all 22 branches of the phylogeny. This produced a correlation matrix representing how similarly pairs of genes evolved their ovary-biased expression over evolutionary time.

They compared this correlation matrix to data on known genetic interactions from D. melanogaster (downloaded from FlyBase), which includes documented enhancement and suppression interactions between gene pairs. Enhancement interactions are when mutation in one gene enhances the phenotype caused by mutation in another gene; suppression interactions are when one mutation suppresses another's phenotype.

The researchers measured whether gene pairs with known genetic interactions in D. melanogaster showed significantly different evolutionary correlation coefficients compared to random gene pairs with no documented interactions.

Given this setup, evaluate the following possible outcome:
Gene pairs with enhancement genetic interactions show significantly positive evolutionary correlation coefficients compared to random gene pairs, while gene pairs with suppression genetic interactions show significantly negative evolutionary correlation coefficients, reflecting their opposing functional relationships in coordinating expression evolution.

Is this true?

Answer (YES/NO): NO